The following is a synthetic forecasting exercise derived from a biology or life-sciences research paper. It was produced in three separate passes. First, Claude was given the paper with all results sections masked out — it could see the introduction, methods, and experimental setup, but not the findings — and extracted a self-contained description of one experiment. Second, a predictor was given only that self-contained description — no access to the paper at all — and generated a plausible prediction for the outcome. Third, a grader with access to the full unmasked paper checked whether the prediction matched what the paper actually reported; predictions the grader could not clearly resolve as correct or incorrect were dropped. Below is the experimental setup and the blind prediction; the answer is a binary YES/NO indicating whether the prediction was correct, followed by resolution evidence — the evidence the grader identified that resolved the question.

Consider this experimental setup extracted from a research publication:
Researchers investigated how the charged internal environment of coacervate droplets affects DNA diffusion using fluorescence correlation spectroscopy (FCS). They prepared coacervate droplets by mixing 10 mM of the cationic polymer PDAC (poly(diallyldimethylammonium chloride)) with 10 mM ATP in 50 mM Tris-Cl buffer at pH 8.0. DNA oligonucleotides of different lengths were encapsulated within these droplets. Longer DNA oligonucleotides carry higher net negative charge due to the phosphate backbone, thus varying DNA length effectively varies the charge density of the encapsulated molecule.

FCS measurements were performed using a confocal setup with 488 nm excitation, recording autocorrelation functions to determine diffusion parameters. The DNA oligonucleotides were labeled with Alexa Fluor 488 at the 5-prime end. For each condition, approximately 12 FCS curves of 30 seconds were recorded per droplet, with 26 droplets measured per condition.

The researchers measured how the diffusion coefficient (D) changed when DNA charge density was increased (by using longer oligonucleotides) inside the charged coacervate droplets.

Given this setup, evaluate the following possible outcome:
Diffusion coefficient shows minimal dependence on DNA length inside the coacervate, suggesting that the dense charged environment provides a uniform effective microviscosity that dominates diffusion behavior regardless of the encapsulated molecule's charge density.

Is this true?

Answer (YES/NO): NO